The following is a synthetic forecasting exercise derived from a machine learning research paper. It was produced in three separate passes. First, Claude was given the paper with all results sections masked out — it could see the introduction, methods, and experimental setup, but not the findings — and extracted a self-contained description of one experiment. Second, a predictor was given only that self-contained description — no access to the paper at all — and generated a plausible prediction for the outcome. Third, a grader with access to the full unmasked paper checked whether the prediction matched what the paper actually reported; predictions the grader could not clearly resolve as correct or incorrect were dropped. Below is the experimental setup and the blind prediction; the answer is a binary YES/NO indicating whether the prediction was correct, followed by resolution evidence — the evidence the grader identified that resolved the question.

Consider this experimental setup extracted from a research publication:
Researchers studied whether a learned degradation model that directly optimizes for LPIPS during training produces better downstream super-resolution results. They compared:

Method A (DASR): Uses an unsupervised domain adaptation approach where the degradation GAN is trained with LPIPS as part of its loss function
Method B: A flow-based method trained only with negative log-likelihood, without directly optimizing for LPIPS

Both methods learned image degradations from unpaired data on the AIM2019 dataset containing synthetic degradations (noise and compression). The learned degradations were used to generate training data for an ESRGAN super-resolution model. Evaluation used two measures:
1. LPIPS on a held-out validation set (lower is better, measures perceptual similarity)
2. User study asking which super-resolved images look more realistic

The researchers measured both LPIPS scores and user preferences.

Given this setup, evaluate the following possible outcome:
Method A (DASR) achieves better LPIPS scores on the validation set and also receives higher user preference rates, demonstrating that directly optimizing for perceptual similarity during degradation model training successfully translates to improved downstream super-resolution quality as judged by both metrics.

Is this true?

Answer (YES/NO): NO